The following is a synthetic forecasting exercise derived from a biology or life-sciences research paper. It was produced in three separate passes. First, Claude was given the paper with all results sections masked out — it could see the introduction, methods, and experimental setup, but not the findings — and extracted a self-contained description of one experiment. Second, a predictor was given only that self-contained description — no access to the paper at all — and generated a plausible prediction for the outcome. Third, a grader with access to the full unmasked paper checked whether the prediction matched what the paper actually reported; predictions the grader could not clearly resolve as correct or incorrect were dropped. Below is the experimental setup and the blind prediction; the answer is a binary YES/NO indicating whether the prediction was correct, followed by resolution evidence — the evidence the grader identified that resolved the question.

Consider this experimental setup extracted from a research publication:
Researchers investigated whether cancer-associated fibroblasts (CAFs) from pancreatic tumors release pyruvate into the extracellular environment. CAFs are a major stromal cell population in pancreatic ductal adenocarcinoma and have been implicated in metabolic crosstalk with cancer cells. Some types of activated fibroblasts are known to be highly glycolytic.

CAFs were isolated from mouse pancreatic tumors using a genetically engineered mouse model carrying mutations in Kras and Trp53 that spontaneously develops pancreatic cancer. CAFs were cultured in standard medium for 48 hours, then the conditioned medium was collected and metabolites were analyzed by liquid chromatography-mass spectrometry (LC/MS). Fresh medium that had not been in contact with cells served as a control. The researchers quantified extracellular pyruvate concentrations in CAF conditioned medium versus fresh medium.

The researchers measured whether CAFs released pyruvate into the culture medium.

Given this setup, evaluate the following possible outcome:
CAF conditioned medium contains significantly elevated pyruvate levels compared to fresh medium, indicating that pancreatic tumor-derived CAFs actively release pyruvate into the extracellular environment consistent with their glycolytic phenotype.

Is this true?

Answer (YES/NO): YES